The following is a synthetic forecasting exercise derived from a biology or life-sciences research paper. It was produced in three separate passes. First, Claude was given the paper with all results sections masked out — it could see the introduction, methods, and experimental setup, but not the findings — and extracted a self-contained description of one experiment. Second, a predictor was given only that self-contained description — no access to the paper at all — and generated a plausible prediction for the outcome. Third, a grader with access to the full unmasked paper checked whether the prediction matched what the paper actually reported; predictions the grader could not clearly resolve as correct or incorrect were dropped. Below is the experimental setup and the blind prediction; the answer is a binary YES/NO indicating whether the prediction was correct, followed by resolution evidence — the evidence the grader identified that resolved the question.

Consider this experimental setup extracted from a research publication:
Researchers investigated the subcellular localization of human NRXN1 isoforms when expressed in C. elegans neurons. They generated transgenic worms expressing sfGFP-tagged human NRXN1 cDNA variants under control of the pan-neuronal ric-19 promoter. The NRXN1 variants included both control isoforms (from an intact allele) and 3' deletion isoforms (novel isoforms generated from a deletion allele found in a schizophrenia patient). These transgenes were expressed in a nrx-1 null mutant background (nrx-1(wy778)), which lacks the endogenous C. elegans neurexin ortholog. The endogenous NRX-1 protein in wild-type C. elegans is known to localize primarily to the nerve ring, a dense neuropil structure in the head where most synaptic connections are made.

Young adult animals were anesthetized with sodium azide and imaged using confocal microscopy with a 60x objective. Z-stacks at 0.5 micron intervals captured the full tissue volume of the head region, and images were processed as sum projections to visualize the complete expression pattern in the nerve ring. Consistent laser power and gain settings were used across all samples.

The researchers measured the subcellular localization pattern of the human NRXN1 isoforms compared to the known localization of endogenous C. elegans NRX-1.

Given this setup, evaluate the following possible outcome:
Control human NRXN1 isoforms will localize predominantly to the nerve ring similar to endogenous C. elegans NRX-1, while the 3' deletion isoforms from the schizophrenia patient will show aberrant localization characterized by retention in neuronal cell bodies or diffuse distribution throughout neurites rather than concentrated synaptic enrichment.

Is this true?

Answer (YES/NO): NO